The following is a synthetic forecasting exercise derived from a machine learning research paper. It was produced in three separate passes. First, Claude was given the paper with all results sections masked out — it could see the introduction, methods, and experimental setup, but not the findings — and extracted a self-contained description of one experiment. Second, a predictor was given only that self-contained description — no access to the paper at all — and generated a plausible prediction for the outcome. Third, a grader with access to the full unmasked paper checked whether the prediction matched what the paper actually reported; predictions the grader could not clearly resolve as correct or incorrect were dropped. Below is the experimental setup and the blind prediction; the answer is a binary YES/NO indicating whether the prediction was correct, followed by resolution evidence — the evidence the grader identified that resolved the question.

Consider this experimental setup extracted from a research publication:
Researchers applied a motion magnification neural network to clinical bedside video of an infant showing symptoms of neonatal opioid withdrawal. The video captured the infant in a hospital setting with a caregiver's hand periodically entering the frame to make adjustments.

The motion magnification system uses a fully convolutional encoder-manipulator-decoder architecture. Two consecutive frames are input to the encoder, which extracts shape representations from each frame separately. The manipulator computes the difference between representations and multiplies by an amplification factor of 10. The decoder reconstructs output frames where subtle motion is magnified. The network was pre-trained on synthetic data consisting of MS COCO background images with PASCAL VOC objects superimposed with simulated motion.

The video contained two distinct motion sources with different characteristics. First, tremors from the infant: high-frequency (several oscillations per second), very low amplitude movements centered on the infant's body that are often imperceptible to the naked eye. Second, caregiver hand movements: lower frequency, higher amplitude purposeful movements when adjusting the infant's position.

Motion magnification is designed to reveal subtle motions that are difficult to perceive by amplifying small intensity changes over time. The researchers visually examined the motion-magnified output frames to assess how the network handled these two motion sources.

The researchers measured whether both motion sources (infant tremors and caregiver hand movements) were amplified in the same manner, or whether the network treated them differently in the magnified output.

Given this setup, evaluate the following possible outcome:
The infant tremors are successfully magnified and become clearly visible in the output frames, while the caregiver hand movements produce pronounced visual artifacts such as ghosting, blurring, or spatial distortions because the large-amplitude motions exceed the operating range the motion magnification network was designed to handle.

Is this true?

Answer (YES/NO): YES